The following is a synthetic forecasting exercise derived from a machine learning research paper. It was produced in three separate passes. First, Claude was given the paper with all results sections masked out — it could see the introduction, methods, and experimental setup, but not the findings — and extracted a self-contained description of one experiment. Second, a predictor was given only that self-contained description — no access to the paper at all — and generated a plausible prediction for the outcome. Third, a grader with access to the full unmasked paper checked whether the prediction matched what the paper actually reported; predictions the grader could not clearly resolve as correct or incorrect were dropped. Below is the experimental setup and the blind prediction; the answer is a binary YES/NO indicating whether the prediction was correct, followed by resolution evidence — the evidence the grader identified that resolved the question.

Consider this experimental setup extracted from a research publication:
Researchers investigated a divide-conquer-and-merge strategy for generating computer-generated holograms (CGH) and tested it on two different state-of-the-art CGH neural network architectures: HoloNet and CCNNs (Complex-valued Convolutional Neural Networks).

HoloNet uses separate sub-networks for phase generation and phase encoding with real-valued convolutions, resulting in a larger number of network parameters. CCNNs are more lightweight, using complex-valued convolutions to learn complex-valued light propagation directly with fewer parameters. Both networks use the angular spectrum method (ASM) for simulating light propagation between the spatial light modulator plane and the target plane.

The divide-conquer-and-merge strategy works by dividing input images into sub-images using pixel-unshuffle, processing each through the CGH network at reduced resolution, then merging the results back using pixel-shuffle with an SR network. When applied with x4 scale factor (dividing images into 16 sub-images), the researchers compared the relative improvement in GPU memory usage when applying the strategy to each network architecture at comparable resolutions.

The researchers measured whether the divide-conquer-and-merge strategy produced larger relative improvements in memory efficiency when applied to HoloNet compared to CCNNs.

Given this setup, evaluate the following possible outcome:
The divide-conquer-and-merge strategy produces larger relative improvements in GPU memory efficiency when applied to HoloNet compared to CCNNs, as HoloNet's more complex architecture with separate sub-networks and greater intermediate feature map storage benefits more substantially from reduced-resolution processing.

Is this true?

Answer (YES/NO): YES